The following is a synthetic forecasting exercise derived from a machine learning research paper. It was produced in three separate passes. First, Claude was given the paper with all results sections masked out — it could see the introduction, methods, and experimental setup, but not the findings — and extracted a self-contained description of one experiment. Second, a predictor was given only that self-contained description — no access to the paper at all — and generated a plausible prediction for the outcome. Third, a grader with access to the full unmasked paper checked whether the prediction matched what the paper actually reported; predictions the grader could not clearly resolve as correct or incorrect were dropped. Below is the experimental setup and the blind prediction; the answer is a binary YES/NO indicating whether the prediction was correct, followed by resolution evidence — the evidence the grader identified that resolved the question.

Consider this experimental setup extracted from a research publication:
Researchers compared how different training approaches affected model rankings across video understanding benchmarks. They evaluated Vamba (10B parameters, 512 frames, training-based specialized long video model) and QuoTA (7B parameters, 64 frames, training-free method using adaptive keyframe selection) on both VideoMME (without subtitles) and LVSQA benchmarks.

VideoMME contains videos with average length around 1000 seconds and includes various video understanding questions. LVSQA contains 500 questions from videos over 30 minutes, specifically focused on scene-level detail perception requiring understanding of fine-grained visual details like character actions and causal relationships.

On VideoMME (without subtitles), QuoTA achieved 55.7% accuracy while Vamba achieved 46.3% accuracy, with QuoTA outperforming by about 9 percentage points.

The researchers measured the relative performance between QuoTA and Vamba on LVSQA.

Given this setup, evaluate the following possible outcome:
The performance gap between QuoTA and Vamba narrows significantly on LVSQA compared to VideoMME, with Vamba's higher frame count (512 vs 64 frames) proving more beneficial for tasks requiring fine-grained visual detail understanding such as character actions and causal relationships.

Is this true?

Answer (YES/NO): NO